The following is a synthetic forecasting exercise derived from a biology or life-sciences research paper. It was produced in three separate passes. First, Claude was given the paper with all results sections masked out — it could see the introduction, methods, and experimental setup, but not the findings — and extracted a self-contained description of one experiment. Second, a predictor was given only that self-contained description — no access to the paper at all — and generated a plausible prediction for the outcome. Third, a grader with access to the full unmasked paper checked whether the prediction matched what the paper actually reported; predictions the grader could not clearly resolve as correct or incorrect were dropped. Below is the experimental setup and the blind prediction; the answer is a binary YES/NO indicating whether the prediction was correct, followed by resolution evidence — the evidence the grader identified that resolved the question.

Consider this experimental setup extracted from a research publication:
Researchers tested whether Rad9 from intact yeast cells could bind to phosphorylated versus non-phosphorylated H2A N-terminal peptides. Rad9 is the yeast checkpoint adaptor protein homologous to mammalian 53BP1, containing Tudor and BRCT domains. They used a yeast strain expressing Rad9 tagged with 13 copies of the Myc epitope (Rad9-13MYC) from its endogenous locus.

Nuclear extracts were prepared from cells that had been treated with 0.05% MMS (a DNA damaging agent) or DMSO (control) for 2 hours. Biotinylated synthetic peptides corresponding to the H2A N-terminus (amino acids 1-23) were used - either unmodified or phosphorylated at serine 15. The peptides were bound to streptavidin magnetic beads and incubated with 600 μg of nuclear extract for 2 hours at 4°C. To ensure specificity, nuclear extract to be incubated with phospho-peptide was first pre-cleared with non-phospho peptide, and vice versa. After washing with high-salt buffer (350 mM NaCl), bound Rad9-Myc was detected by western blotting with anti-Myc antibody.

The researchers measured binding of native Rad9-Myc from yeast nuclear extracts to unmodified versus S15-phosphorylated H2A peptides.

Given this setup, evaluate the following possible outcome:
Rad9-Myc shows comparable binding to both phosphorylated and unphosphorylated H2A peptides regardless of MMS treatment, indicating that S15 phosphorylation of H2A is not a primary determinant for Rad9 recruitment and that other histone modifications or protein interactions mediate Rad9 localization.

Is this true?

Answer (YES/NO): NO